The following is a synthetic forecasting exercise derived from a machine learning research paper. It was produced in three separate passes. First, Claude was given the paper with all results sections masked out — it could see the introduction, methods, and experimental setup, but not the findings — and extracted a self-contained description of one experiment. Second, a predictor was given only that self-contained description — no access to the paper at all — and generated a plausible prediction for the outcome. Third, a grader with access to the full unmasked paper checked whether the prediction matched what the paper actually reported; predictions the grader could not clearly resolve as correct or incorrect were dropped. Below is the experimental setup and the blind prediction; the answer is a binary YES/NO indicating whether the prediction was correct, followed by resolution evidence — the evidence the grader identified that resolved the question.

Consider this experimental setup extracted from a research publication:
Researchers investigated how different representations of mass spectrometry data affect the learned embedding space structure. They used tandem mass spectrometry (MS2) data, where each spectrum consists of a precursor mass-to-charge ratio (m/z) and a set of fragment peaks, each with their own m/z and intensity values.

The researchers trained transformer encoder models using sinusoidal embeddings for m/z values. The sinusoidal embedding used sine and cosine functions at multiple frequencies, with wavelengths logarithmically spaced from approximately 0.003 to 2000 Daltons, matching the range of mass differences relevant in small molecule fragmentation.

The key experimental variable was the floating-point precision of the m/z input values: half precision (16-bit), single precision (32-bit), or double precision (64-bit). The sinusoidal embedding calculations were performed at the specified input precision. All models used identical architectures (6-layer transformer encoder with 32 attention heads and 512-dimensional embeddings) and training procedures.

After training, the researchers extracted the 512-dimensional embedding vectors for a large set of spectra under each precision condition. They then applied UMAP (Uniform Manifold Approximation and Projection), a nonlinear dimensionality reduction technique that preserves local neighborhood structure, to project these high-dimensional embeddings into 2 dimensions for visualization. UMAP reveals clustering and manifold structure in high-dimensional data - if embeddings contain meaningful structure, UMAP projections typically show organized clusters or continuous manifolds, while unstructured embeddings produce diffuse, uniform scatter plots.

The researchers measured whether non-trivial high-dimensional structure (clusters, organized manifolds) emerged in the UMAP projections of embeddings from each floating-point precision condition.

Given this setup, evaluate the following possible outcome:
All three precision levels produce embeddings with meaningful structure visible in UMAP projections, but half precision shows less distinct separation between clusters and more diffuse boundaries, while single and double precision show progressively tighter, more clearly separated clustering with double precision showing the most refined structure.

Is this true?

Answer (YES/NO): NO